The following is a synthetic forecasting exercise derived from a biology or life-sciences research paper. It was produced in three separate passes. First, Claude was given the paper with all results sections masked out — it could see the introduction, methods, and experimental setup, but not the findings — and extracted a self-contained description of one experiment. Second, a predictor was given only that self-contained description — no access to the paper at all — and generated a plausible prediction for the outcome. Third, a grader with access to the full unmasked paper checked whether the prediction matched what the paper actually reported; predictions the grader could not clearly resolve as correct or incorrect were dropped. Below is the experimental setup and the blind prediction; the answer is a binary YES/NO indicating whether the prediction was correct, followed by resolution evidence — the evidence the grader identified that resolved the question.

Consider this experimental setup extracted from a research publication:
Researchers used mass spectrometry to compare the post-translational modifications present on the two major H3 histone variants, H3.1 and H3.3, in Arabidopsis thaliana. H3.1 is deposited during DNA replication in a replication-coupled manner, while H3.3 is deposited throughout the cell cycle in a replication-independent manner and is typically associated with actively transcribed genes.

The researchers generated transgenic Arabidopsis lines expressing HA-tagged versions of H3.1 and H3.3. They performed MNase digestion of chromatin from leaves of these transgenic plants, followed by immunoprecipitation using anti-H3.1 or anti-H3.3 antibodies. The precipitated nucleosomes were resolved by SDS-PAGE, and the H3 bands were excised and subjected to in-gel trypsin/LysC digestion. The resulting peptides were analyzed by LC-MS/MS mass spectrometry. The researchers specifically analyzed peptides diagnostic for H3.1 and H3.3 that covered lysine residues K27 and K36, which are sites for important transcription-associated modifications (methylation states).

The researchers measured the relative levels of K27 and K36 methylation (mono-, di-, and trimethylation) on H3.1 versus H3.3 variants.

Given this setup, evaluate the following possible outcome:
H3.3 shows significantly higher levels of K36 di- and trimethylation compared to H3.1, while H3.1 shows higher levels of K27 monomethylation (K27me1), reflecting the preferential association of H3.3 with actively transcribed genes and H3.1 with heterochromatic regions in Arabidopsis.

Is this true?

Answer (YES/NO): YES